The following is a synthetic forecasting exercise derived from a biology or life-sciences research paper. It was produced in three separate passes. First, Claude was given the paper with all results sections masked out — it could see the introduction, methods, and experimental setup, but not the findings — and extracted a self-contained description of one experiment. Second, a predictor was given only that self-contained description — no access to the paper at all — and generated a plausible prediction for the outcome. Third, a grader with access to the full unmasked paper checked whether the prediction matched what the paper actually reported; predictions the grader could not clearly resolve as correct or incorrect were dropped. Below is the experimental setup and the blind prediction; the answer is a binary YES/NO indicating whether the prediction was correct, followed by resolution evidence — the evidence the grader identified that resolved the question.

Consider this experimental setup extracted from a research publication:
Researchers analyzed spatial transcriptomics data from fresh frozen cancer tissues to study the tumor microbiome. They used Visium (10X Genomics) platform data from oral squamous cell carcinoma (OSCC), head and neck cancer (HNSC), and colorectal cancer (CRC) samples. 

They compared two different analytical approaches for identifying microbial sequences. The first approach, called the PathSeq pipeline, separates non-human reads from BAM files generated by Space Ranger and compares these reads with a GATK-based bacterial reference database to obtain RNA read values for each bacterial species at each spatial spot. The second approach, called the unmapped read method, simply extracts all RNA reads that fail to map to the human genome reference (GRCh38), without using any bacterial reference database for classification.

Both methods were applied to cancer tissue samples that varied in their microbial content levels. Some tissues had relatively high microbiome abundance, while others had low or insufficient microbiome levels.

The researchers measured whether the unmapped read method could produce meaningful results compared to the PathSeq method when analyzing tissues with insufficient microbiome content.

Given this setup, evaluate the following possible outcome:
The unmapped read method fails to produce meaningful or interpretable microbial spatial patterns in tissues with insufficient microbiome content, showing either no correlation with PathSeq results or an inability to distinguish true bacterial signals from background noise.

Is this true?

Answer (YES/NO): YES